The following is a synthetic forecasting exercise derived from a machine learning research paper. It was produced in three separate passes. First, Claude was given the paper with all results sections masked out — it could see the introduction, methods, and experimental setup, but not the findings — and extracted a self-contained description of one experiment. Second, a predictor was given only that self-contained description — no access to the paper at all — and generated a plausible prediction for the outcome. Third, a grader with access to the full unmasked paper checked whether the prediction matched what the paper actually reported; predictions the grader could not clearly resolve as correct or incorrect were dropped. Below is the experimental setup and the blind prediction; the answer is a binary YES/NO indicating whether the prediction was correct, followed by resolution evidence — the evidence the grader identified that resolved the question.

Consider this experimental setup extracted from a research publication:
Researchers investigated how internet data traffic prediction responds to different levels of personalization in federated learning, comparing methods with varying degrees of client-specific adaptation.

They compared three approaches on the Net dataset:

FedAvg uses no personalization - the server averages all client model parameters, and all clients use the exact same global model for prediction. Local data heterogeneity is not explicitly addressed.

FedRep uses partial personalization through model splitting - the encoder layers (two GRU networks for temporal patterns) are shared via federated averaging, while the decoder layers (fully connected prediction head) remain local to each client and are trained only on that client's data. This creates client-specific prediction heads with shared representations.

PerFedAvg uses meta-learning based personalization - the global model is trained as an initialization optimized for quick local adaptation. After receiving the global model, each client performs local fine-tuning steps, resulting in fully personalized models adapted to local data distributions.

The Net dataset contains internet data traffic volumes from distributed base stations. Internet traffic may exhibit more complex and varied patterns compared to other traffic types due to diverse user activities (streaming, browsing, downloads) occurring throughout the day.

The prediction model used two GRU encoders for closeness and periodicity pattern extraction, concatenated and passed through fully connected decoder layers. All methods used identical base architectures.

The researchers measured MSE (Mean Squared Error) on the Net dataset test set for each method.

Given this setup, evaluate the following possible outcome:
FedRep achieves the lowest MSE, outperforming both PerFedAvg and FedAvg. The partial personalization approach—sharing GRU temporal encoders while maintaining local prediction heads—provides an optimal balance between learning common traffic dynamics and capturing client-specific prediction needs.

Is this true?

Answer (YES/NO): NO